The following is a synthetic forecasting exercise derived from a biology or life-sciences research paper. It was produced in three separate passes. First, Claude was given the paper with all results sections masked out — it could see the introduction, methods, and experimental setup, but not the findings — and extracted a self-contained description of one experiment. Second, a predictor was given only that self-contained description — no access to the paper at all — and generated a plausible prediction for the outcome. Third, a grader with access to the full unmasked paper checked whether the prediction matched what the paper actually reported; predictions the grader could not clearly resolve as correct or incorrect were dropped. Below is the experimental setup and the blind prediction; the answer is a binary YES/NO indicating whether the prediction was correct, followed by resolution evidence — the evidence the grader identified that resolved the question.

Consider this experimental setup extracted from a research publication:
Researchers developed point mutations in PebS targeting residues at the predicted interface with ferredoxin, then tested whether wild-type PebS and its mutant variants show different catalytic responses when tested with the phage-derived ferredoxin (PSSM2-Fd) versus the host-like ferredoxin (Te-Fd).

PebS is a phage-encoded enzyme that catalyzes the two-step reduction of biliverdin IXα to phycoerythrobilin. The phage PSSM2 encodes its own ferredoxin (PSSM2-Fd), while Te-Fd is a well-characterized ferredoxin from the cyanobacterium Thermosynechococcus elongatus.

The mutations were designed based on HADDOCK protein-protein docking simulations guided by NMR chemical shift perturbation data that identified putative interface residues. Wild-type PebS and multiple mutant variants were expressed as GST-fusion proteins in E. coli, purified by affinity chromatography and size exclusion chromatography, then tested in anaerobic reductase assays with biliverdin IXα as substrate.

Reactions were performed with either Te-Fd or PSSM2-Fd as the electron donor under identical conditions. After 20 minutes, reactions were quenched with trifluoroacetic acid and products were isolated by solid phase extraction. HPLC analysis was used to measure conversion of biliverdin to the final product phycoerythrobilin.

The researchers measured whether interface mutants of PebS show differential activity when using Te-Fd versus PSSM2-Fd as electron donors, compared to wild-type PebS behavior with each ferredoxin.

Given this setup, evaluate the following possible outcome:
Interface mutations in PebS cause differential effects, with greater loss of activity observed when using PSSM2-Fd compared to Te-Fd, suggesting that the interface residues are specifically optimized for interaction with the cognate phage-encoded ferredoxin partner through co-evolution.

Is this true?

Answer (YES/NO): NO